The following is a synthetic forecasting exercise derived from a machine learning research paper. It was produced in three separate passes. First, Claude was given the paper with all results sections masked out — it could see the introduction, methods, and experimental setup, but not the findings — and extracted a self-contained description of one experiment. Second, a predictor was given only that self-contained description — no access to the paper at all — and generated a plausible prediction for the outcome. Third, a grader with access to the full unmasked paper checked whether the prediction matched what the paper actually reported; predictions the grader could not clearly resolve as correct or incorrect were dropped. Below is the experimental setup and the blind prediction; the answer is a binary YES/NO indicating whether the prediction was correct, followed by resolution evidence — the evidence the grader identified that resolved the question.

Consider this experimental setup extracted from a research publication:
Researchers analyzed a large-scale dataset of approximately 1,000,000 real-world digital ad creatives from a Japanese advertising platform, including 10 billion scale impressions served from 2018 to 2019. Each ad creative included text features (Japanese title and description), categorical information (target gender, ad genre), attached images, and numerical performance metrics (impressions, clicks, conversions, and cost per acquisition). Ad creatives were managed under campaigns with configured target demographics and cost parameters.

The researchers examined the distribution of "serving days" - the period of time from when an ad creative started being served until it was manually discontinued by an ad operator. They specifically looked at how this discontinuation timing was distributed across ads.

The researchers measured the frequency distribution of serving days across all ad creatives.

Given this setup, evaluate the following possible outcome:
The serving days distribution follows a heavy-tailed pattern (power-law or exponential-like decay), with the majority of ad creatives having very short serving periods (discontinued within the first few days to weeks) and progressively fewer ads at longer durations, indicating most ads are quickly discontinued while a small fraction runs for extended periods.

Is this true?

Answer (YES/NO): YES